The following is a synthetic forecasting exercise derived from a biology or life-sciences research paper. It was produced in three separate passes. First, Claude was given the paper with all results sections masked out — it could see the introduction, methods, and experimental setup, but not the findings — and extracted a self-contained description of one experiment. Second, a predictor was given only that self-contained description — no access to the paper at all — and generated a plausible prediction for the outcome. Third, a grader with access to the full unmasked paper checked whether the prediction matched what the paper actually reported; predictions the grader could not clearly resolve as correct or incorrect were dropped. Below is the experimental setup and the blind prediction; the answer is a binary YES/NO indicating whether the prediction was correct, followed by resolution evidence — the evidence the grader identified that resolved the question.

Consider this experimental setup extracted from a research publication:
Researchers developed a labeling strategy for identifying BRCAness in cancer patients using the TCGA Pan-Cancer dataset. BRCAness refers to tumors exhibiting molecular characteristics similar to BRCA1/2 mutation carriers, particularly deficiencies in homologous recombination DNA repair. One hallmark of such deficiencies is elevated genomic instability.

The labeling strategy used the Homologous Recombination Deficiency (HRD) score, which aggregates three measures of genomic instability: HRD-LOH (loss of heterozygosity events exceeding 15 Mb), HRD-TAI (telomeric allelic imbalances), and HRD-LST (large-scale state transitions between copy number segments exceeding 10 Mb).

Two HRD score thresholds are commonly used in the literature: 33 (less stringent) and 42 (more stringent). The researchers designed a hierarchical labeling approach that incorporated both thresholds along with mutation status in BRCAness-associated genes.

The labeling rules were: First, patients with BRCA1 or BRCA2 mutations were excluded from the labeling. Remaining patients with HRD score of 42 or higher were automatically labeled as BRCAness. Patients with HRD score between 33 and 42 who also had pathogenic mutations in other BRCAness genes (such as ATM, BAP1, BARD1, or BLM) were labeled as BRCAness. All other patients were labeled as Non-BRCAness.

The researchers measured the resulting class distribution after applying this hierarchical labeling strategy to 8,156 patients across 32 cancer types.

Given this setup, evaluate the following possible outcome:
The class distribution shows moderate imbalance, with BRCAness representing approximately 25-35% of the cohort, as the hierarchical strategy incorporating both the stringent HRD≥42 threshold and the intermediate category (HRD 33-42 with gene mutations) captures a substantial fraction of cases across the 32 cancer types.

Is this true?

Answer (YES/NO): NO